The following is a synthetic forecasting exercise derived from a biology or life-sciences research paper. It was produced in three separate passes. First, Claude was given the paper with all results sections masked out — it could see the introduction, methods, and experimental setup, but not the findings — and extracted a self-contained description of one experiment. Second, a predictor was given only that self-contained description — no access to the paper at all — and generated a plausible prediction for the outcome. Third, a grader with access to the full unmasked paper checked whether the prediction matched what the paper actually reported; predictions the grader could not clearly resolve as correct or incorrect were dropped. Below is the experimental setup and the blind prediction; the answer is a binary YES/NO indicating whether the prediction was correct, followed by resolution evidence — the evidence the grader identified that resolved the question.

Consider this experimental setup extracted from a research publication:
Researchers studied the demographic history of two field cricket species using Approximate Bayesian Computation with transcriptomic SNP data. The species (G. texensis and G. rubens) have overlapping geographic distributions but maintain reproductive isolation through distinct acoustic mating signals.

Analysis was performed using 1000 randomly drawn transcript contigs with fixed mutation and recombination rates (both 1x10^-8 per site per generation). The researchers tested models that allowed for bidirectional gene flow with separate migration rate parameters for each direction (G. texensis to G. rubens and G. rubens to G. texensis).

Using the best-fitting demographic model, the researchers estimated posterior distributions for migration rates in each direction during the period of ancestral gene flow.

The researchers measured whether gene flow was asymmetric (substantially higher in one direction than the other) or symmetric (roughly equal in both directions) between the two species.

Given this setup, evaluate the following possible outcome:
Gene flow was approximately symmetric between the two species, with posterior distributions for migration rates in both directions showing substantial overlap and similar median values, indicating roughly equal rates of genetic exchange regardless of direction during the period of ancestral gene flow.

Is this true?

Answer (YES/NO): NO